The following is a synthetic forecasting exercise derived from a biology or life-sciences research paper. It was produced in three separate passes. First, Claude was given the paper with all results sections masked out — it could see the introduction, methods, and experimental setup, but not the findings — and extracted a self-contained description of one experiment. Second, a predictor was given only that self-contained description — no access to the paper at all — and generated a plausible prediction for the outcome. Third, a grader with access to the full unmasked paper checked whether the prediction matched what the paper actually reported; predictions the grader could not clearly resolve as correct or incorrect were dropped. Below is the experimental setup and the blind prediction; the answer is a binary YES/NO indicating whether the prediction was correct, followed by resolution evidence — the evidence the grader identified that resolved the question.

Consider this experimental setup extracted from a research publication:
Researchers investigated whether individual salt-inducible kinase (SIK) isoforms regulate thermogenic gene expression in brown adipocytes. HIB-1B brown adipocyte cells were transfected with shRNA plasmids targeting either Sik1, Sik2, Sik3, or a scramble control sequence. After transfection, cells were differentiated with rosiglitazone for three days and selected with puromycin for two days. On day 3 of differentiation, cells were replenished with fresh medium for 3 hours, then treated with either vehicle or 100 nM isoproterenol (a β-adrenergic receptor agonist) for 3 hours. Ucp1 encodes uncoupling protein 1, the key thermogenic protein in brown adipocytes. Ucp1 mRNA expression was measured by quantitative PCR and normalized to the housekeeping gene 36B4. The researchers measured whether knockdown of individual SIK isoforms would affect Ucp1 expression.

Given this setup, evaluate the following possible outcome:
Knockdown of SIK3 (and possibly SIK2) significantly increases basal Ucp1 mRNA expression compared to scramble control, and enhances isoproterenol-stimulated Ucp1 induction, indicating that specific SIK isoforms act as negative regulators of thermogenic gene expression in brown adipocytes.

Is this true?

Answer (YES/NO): NO